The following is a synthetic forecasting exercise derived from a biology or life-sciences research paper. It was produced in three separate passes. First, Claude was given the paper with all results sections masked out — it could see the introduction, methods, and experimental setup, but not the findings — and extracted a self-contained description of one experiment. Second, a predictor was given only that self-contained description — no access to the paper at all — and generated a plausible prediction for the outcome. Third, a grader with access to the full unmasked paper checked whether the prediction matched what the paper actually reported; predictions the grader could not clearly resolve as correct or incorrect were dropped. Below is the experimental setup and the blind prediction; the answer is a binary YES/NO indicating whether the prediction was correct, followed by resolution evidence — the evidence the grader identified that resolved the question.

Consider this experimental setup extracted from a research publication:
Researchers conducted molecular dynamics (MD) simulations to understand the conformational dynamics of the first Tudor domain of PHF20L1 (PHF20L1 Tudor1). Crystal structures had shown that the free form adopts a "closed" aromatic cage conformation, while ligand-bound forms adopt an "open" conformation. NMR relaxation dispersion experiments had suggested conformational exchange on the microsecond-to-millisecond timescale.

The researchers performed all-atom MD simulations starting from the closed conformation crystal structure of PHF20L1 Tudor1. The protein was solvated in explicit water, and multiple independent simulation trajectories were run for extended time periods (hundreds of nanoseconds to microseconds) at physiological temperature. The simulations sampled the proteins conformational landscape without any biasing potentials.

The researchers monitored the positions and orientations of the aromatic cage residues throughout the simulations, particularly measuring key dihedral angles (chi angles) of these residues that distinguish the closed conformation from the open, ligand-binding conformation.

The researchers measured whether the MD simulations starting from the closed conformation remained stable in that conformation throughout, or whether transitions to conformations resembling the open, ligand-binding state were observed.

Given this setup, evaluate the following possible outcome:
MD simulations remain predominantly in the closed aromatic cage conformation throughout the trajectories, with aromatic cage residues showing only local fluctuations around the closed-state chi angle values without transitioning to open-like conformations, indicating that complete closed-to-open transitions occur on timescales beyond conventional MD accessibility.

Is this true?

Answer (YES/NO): NO